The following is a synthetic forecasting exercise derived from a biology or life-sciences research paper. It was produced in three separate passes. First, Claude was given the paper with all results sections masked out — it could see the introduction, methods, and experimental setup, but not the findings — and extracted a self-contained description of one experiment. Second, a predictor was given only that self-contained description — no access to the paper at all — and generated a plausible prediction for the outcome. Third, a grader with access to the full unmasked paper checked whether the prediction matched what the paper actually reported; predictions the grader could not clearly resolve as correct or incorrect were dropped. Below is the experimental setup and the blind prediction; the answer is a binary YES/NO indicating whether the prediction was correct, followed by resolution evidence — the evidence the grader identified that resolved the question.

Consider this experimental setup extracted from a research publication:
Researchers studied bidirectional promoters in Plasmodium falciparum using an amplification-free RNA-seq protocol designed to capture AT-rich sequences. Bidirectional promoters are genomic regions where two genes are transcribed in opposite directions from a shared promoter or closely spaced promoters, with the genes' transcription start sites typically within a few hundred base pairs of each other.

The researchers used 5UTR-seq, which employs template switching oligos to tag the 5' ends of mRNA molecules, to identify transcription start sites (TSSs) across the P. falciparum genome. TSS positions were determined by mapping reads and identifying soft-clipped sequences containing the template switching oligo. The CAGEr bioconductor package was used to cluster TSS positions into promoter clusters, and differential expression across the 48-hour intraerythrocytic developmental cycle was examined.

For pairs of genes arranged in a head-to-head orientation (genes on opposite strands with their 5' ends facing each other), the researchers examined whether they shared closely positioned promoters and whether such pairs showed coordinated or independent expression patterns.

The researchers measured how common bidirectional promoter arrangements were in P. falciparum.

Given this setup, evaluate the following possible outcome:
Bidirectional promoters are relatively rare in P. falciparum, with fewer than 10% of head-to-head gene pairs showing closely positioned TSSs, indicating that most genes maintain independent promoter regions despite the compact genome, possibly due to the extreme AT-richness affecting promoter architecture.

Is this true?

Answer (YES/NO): NO